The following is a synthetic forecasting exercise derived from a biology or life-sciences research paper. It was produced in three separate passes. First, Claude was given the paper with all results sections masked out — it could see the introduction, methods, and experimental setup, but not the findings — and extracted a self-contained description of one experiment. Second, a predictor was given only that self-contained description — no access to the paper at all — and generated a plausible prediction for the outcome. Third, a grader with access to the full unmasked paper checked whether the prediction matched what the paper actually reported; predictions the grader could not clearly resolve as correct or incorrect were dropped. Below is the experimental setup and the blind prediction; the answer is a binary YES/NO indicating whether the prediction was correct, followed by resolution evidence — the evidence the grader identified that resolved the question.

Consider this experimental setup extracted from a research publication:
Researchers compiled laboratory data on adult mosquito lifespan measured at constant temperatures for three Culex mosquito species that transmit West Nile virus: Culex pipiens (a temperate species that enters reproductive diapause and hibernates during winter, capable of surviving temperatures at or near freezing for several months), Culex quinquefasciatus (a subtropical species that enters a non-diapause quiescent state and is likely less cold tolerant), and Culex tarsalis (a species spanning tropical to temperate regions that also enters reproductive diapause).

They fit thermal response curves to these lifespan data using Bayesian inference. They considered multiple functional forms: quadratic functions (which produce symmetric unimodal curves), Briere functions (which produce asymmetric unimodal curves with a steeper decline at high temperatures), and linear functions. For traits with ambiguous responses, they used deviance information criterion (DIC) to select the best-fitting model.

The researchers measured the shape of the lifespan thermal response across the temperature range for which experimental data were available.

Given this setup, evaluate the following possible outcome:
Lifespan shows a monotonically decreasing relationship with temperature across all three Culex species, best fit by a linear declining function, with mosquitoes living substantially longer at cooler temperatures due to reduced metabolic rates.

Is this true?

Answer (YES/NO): YES